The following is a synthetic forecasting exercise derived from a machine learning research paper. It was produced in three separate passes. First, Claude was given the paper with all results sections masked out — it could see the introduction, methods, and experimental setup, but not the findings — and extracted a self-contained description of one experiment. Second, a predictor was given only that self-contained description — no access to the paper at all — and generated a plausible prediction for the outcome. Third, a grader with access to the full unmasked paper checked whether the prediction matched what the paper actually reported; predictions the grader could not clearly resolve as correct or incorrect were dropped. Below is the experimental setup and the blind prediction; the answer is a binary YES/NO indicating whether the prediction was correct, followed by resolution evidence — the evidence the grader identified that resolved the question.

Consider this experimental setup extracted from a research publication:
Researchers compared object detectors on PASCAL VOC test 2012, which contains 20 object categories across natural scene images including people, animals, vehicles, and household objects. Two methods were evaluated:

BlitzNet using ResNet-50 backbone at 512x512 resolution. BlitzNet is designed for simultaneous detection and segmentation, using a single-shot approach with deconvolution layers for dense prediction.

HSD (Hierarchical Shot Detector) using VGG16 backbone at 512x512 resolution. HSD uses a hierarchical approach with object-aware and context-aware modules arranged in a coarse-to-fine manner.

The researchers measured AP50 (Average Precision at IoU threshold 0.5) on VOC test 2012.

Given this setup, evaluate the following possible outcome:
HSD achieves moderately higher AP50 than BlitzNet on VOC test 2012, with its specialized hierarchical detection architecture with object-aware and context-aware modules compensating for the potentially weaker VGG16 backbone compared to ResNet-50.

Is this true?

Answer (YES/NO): YES